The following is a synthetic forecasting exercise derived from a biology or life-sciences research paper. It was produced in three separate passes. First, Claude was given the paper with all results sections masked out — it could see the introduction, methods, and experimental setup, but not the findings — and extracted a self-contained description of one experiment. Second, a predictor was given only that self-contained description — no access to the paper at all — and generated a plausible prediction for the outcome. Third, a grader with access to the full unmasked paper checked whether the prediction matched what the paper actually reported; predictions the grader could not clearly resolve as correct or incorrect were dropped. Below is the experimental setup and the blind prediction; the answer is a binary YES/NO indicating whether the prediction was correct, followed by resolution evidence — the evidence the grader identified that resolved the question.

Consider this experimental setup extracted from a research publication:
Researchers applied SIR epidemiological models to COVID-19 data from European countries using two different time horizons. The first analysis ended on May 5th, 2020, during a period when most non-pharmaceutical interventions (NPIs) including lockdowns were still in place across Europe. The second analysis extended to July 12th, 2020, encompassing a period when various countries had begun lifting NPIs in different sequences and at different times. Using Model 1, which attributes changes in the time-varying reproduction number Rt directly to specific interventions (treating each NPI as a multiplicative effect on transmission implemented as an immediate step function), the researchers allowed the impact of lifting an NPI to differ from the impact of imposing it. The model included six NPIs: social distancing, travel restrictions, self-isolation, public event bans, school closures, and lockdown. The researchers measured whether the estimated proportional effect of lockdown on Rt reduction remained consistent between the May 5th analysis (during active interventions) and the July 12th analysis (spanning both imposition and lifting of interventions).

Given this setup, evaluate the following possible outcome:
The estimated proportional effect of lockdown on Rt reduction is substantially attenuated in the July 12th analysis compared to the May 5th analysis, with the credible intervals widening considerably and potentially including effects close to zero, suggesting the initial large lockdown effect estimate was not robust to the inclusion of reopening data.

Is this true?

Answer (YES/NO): NO